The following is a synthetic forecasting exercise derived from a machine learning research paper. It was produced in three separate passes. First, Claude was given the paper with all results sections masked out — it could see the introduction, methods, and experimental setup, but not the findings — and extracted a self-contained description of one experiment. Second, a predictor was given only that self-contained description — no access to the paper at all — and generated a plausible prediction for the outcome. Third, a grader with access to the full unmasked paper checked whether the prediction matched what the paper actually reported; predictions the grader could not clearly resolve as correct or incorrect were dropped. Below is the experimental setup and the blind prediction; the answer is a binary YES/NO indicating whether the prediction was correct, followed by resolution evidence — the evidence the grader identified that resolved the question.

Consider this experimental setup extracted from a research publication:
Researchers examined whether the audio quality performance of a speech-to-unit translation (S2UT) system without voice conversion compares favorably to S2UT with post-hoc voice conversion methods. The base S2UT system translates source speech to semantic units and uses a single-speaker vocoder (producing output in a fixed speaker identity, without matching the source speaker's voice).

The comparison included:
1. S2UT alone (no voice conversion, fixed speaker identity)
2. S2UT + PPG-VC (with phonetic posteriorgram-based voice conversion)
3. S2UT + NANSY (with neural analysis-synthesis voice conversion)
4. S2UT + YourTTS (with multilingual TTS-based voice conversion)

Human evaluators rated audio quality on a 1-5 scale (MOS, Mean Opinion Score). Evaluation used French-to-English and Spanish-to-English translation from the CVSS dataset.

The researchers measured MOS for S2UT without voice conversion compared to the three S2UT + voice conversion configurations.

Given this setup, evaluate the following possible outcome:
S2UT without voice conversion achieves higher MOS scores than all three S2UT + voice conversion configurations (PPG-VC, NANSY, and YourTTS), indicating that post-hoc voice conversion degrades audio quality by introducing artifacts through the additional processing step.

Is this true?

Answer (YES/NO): NO